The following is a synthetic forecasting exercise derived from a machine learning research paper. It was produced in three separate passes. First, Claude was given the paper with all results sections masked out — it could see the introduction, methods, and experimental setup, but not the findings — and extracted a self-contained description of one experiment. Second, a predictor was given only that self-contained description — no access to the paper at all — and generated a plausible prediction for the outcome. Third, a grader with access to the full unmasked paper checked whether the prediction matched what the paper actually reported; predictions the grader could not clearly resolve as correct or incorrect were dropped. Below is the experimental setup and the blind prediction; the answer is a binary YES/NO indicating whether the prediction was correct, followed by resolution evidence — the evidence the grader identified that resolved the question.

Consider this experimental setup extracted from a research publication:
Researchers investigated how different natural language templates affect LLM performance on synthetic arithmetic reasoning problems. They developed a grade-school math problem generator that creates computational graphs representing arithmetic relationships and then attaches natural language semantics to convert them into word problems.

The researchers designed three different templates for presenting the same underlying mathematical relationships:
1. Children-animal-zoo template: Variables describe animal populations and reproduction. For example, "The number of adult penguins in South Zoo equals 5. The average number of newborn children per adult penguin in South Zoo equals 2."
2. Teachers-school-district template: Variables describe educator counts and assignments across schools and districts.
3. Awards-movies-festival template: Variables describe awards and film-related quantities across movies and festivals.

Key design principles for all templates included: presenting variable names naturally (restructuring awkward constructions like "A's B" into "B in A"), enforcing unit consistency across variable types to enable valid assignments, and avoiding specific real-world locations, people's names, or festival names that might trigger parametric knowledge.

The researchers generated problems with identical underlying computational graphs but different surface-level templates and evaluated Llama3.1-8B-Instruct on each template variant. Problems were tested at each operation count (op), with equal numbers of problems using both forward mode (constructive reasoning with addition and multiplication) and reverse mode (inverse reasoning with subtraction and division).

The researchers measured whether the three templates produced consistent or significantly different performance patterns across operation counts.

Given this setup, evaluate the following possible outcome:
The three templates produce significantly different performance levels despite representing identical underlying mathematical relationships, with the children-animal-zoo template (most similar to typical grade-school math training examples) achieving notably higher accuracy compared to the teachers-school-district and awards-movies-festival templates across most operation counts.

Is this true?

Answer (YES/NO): NO